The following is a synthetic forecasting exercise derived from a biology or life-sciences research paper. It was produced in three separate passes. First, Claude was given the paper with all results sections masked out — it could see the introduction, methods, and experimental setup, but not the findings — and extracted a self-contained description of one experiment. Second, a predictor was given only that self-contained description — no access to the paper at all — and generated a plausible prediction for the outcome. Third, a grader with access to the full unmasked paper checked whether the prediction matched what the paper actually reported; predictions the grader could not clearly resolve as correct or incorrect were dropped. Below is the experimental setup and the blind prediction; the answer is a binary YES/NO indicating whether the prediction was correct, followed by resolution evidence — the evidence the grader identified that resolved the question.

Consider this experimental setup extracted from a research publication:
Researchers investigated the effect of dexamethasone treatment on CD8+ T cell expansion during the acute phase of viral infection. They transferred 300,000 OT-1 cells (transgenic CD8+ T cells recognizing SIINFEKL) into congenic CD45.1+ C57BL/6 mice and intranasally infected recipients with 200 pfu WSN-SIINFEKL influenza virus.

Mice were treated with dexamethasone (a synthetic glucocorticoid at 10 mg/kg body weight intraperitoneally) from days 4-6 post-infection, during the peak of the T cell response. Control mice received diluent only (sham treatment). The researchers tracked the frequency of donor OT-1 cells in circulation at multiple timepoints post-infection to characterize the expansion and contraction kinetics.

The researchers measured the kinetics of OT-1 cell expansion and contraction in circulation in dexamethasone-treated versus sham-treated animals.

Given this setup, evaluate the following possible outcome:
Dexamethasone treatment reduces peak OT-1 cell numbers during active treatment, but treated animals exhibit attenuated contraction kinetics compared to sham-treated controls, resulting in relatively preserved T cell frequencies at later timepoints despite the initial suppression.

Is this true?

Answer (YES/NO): NO